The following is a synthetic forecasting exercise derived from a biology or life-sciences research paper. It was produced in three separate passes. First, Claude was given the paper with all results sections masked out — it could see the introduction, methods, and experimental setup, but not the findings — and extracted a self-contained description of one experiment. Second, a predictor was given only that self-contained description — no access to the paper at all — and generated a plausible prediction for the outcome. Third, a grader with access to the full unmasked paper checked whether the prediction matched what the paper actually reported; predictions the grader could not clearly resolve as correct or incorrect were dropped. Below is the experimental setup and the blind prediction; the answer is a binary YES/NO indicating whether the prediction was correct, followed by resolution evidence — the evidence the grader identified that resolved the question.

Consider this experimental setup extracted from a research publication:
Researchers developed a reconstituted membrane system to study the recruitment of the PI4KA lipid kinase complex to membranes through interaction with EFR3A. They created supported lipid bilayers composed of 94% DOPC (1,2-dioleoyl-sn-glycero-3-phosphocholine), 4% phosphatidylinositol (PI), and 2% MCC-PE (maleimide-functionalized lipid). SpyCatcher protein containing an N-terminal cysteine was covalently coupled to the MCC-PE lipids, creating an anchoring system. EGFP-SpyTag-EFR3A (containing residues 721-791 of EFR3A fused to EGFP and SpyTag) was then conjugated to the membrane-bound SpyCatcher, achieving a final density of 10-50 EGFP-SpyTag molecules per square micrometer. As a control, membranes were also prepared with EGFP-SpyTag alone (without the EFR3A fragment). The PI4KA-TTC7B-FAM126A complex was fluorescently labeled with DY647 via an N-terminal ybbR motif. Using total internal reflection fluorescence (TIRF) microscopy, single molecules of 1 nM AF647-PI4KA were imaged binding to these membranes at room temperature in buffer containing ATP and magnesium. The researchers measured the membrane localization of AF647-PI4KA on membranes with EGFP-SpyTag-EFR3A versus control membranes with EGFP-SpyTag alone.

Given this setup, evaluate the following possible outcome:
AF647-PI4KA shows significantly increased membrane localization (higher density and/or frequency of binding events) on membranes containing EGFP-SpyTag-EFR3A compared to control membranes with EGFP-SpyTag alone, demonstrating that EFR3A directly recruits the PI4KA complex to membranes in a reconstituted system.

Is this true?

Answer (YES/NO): YES